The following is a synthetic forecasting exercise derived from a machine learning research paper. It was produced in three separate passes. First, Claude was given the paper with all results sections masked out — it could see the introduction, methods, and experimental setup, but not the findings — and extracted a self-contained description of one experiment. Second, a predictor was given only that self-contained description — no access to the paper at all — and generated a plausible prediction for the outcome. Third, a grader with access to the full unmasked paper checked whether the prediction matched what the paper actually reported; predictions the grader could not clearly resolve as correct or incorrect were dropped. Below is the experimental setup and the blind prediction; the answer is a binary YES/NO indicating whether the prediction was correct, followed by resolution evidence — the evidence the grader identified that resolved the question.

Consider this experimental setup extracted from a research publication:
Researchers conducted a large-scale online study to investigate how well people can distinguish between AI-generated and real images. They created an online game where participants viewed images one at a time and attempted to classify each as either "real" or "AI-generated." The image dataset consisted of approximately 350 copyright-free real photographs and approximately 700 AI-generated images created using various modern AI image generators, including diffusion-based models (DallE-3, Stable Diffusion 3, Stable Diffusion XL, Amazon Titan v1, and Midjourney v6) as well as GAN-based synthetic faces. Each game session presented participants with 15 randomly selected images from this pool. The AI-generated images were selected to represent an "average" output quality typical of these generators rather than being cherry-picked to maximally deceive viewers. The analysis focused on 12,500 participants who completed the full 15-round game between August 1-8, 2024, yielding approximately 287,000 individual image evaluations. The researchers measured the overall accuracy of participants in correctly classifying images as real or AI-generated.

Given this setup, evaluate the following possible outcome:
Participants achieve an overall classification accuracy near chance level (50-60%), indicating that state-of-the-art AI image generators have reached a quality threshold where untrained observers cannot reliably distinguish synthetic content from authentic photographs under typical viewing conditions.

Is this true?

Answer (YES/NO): NO